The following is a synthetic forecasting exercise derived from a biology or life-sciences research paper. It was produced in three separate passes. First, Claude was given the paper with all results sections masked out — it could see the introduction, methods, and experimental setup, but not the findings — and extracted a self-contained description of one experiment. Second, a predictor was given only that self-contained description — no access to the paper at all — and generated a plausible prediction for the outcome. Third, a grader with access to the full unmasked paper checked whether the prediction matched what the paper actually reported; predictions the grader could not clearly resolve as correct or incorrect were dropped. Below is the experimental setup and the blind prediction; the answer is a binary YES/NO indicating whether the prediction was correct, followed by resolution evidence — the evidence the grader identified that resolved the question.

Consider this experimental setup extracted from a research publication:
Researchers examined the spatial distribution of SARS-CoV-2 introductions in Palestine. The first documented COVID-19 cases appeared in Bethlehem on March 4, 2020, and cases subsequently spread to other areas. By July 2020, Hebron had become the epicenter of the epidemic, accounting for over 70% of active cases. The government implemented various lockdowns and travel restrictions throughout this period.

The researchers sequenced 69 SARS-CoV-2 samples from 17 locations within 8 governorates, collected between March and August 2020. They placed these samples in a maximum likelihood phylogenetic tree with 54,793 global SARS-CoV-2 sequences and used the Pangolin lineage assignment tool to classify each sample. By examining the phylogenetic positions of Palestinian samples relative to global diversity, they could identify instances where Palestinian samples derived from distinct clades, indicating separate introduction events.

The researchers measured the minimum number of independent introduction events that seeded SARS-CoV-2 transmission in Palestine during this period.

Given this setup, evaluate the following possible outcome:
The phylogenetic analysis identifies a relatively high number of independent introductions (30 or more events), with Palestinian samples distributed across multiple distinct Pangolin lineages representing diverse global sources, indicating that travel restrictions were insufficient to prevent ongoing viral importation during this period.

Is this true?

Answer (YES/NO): NO